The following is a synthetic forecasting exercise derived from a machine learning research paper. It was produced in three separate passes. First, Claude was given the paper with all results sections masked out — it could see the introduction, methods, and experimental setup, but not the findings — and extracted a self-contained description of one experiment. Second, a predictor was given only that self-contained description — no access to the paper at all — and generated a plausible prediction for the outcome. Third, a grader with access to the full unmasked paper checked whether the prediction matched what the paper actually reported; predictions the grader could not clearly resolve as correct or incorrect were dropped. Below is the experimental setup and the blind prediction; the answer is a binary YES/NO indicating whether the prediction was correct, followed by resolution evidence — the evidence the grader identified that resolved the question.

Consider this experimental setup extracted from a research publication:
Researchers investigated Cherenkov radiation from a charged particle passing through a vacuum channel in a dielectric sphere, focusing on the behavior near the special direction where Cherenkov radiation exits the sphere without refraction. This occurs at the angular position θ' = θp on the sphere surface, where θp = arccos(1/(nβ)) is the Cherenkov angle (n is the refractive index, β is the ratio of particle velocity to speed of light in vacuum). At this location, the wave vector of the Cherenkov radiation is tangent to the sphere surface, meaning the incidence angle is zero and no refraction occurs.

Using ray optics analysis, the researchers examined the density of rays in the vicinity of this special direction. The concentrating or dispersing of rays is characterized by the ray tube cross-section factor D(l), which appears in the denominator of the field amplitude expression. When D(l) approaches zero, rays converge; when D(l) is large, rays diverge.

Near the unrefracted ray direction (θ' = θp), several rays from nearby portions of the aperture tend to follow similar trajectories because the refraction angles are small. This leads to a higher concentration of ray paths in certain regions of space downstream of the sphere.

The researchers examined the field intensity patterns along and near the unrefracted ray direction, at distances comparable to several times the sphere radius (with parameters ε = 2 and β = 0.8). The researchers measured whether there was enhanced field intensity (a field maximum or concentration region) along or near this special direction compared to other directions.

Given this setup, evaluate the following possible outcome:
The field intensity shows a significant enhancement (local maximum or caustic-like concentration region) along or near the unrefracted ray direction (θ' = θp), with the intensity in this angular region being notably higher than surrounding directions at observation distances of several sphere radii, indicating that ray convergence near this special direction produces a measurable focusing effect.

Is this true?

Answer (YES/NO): YES